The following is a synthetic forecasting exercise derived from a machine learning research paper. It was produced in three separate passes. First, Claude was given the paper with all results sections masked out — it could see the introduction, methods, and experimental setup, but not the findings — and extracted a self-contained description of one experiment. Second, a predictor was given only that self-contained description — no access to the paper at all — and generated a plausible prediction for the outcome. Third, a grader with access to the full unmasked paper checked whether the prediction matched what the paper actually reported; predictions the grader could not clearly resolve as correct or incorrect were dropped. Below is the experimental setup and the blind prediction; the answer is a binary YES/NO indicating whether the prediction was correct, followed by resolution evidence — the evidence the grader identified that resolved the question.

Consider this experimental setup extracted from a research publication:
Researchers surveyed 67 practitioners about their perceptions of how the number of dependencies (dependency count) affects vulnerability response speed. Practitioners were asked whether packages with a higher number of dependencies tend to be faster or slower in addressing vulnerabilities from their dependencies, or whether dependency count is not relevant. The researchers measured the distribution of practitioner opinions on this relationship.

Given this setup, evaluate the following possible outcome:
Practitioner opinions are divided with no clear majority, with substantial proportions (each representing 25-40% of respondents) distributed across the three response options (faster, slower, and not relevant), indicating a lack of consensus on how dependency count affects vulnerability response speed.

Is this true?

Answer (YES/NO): NO